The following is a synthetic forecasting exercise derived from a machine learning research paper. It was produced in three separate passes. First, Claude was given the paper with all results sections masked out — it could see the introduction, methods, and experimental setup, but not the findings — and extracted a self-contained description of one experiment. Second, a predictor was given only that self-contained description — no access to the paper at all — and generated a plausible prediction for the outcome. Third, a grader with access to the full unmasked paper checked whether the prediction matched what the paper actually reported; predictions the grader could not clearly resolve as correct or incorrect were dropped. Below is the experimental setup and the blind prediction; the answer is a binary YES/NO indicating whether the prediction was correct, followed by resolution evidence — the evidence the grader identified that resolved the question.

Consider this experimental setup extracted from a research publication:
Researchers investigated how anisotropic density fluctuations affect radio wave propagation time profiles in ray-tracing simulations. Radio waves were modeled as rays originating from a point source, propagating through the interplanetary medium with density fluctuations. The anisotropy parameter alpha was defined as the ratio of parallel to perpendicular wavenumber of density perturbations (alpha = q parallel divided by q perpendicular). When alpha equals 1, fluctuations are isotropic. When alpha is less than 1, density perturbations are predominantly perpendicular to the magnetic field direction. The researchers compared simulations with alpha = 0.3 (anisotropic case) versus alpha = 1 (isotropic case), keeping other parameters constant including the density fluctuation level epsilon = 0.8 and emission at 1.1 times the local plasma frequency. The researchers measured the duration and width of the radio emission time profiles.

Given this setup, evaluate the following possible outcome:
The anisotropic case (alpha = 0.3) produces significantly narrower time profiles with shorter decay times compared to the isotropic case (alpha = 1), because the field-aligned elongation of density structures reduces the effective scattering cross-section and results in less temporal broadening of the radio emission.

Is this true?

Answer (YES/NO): YES